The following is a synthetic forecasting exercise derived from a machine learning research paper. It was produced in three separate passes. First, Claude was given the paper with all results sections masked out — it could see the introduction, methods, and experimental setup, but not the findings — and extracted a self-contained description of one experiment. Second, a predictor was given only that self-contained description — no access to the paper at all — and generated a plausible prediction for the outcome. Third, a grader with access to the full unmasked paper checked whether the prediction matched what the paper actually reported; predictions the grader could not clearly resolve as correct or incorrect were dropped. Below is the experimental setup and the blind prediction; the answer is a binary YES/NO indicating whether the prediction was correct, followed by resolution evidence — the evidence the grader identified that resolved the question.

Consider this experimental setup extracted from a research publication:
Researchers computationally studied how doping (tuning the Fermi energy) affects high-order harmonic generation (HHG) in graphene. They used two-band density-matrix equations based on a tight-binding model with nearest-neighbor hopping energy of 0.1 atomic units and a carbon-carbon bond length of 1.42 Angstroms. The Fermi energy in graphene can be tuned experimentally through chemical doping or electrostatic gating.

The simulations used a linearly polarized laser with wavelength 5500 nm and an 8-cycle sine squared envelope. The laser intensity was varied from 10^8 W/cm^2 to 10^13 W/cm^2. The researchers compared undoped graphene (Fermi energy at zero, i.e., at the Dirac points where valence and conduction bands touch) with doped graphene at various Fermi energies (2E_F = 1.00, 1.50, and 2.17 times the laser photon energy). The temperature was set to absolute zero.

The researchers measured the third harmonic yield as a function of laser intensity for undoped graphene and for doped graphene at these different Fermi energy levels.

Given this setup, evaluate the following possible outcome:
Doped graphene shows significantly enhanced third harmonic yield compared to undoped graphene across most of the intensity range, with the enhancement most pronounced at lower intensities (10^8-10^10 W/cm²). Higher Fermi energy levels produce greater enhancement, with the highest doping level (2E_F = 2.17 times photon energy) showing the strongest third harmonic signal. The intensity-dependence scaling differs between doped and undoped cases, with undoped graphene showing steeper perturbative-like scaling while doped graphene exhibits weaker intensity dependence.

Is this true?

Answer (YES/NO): NO